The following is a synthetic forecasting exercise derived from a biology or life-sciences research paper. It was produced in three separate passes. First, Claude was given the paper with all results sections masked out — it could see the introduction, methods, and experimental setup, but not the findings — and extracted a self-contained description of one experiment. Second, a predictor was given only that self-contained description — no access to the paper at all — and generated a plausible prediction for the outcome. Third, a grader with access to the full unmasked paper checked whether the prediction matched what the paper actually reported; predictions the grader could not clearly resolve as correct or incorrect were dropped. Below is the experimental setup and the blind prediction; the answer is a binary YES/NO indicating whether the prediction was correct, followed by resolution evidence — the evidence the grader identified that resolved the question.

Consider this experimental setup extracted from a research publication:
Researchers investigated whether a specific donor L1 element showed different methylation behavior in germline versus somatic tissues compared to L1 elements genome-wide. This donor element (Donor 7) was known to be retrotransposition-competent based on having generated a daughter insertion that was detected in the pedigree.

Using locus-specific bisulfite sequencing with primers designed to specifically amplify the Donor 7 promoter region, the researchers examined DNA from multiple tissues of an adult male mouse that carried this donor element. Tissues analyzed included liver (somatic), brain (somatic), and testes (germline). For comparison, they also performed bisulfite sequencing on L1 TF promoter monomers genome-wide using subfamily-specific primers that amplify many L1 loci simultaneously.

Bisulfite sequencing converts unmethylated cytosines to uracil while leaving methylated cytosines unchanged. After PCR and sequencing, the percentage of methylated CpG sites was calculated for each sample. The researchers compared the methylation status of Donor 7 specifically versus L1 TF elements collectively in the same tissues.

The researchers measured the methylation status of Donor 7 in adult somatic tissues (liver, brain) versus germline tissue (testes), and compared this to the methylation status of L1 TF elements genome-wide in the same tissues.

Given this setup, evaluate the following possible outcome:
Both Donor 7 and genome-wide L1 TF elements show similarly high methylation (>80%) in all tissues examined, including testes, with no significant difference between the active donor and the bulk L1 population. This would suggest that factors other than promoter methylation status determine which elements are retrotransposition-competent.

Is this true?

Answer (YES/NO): NO